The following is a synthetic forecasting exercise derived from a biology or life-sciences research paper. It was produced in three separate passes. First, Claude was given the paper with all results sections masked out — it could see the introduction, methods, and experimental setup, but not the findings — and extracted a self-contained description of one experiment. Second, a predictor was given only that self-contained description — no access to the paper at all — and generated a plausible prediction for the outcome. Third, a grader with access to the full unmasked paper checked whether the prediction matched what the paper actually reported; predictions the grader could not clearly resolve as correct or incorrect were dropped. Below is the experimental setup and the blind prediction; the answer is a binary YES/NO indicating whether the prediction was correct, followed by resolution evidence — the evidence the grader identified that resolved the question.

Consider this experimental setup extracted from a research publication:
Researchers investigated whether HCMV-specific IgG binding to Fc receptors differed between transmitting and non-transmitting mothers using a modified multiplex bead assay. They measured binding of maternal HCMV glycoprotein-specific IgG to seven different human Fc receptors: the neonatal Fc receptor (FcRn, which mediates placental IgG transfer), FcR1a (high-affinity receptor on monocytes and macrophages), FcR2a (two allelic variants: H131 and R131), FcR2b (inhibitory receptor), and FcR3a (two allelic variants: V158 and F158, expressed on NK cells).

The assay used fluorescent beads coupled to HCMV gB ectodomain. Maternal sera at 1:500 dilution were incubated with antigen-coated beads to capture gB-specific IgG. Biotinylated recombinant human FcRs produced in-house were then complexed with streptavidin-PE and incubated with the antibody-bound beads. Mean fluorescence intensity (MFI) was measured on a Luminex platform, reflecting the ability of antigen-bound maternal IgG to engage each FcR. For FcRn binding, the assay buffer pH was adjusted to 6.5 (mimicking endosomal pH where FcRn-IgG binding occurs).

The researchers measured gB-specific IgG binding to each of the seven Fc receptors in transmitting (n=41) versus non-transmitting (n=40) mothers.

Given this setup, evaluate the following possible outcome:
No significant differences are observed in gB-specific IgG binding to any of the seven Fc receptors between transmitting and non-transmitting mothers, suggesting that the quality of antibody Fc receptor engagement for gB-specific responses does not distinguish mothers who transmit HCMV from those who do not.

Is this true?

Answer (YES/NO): NO